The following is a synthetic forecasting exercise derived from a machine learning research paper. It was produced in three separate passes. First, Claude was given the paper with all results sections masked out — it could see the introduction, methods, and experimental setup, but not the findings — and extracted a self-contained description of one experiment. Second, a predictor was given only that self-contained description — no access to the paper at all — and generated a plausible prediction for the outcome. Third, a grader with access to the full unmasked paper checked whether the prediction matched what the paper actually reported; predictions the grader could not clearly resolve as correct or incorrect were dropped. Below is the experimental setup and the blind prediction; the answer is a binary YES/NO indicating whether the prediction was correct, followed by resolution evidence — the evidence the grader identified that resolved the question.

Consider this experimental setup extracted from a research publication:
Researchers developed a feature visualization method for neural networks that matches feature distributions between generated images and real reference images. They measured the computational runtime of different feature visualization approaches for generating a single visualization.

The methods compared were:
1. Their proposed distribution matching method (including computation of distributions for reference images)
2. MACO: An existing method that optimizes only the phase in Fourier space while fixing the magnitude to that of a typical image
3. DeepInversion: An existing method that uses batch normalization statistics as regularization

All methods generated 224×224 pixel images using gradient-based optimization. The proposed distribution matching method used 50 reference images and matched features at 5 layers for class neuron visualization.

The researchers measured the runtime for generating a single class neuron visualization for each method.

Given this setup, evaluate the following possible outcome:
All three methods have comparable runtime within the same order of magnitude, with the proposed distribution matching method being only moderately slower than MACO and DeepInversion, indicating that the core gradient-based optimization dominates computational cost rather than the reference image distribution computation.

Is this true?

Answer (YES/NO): NO